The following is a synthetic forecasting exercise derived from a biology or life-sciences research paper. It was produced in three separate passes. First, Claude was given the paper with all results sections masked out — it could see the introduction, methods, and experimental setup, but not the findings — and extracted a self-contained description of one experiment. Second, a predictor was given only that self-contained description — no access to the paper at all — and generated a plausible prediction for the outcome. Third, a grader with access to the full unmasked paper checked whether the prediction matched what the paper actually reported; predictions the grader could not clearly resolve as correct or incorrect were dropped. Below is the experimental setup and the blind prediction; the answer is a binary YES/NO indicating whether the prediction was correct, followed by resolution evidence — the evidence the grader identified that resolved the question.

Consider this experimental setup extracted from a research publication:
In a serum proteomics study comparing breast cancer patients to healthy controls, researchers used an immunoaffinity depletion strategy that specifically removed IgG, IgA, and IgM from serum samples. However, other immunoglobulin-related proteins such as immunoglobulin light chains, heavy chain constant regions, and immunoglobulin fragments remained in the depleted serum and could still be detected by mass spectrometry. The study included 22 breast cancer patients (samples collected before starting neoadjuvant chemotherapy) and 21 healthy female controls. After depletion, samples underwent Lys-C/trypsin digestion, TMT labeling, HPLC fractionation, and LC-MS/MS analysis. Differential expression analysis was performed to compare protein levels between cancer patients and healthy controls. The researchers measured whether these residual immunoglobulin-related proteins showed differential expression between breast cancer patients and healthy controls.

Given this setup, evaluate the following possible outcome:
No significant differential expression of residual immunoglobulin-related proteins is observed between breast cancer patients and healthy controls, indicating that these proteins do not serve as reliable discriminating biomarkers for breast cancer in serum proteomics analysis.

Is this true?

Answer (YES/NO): NO